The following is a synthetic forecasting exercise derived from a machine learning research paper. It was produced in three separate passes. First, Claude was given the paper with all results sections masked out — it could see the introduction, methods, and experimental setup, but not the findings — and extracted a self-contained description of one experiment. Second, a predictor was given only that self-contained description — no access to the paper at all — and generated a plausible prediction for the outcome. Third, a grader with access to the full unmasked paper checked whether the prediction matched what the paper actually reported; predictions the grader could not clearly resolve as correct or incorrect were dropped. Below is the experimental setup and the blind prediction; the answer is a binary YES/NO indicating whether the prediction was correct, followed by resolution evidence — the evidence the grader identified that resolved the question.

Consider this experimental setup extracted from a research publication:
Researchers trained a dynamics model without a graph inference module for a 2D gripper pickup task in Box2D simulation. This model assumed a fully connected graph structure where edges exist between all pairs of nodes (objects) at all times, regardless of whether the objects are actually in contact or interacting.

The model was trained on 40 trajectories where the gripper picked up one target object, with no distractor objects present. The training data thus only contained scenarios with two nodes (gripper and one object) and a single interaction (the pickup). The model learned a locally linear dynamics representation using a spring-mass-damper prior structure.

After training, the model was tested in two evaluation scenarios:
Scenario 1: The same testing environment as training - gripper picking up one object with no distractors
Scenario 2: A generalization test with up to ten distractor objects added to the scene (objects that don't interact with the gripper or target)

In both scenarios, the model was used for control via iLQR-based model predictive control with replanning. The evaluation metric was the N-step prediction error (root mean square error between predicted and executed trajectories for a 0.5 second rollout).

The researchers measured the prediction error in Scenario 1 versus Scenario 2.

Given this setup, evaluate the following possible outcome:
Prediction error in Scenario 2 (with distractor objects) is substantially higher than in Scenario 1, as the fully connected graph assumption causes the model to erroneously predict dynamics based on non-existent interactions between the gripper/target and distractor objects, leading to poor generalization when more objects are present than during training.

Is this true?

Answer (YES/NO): YES